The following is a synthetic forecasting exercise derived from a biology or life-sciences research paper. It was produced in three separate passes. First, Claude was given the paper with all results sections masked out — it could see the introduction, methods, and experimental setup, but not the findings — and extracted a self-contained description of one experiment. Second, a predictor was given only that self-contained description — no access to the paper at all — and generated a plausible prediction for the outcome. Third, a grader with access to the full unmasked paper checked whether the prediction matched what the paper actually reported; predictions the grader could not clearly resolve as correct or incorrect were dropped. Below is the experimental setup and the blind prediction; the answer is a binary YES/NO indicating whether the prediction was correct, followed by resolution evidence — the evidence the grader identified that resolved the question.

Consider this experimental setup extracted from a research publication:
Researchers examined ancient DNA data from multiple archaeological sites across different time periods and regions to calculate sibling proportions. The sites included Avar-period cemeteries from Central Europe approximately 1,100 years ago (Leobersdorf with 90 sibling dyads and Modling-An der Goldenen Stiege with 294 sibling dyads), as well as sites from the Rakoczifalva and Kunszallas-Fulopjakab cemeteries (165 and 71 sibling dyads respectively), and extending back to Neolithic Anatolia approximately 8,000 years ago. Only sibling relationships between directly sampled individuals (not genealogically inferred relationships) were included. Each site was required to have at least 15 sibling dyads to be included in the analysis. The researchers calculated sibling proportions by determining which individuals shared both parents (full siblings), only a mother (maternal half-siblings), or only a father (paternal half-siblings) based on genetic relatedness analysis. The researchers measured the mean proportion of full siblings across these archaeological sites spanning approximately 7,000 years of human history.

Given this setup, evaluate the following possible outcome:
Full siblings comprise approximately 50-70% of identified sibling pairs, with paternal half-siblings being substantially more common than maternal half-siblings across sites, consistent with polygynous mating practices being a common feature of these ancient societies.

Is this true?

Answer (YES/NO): NO